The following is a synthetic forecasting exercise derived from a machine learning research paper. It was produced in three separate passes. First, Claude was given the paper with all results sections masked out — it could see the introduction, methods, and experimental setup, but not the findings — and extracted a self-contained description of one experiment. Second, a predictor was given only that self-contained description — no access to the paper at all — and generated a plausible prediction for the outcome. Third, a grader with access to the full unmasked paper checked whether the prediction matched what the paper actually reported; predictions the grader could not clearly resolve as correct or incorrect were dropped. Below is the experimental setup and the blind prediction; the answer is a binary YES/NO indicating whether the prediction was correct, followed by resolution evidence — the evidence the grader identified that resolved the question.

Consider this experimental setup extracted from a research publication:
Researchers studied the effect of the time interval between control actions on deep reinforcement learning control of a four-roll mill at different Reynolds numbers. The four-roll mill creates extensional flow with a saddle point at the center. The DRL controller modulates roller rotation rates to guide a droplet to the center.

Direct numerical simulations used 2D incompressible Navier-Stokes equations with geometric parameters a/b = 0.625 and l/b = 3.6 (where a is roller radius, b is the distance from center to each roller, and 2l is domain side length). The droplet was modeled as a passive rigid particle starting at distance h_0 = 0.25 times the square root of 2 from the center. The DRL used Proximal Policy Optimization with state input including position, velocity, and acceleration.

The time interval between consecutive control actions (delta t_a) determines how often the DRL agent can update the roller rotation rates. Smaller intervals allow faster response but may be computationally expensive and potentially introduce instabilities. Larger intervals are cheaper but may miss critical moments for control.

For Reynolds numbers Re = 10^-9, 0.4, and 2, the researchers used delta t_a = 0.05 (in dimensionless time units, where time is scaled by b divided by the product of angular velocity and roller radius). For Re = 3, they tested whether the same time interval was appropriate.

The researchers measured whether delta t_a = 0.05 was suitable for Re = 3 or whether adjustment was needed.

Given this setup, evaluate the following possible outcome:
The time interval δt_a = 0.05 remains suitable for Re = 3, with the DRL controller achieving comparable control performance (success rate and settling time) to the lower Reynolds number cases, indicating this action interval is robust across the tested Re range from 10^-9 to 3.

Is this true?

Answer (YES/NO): NO